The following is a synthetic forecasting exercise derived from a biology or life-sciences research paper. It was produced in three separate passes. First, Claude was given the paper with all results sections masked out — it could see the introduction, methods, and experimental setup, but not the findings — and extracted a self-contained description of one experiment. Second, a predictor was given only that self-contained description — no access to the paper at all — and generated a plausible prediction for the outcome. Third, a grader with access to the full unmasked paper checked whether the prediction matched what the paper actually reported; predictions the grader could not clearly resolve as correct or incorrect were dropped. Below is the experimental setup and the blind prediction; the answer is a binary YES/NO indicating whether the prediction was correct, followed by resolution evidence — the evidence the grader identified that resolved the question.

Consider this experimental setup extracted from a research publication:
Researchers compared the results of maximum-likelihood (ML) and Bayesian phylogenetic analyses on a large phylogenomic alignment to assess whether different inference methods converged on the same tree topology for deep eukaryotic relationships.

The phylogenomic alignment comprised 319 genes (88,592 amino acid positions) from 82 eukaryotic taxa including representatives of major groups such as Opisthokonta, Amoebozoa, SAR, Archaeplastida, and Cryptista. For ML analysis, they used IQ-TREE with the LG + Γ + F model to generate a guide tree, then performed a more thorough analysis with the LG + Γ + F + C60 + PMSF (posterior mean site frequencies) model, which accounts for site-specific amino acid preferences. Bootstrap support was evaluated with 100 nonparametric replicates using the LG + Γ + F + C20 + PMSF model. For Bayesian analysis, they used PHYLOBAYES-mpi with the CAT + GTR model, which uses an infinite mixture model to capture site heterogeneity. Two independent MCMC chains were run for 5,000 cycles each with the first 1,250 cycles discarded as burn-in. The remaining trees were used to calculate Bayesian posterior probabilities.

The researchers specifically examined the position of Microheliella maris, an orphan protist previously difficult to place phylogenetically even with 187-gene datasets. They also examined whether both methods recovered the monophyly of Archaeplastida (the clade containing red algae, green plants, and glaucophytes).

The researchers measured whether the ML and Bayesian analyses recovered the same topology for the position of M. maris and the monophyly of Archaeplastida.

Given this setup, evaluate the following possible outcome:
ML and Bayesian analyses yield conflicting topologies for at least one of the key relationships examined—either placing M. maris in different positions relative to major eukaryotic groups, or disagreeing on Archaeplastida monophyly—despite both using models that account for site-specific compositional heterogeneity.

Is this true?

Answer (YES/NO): NO